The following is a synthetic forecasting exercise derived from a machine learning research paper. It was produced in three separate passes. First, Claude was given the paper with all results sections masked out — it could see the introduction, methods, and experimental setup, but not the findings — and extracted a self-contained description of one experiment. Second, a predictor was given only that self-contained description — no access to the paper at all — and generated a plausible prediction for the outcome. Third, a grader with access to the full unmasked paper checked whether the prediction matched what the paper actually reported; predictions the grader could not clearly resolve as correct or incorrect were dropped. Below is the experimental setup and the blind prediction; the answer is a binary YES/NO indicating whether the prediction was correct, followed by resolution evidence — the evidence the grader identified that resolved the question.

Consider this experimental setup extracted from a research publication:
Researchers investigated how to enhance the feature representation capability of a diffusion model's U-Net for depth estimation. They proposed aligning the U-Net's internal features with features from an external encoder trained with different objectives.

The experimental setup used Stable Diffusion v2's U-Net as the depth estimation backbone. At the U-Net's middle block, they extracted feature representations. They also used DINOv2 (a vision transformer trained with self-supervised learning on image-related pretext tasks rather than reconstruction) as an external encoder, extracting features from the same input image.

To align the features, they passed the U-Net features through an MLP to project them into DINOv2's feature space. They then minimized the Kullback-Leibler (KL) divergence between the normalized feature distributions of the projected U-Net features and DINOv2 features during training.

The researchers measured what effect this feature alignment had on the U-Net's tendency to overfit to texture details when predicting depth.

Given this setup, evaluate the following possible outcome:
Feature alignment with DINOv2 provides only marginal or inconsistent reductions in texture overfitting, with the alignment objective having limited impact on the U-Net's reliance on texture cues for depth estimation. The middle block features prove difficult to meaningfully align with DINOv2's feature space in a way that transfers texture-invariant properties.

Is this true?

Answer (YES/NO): NO